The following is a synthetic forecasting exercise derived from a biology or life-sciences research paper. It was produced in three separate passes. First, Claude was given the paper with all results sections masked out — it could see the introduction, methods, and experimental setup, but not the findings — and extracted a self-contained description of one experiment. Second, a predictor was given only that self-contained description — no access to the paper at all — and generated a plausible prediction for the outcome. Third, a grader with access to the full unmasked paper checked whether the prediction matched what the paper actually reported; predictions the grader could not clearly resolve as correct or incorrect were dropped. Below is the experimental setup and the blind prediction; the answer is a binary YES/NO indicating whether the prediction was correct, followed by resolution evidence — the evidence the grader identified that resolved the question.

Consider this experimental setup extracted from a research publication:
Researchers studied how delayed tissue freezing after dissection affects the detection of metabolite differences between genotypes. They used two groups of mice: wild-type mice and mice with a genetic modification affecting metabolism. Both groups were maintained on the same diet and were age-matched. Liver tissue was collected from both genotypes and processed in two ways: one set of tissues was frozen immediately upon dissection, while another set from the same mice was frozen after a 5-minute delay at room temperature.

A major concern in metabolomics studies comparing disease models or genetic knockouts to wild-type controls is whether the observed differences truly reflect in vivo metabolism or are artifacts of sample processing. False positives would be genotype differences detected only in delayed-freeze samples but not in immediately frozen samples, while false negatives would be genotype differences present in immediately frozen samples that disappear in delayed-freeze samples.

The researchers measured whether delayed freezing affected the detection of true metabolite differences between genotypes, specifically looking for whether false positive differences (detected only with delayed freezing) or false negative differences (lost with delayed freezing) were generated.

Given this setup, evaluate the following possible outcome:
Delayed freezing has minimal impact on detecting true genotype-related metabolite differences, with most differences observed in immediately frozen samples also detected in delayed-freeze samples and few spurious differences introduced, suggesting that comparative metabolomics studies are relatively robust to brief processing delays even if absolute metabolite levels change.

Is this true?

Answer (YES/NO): NO